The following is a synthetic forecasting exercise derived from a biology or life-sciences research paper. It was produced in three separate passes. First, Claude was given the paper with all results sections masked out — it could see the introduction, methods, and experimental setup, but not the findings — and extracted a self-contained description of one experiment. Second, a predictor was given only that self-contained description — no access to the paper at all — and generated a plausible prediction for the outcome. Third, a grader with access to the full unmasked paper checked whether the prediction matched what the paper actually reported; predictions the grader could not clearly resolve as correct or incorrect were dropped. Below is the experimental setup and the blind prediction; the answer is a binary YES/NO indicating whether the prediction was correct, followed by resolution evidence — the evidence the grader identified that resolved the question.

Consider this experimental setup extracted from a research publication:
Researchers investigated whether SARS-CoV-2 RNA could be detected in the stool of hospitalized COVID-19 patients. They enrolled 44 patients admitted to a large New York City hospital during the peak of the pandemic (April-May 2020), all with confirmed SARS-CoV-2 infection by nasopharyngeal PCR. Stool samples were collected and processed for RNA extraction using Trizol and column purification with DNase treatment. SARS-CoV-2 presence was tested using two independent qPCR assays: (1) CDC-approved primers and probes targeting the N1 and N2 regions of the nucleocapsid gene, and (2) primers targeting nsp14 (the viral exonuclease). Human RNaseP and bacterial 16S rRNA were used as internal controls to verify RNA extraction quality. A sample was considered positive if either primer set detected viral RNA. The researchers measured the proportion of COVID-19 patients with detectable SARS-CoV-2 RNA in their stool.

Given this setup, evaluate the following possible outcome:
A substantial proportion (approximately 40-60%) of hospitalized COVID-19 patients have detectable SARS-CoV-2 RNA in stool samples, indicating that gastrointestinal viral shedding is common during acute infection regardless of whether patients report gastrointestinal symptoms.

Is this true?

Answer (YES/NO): NO